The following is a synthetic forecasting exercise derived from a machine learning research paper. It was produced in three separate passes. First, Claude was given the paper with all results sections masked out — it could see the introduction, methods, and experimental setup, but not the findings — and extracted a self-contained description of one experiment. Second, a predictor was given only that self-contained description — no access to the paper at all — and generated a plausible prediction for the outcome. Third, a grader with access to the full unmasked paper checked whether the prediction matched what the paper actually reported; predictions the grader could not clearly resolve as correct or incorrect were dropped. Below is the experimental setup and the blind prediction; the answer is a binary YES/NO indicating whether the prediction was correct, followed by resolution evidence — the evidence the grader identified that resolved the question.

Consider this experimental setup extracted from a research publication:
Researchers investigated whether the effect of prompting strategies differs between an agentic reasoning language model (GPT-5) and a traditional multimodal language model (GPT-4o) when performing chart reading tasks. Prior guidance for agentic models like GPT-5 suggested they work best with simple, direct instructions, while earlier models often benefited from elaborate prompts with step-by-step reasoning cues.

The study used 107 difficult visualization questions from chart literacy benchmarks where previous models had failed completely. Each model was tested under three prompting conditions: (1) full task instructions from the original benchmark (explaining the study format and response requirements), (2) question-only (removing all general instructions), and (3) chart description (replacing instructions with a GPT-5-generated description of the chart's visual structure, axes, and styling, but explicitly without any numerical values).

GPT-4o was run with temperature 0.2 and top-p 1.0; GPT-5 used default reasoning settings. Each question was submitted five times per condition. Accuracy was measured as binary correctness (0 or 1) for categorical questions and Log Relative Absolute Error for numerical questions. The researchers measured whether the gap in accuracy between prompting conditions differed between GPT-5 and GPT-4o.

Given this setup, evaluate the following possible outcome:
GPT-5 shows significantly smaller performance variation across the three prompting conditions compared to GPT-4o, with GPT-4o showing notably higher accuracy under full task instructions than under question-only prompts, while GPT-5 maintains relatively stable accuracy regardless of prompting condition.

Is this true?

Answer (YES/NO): NO